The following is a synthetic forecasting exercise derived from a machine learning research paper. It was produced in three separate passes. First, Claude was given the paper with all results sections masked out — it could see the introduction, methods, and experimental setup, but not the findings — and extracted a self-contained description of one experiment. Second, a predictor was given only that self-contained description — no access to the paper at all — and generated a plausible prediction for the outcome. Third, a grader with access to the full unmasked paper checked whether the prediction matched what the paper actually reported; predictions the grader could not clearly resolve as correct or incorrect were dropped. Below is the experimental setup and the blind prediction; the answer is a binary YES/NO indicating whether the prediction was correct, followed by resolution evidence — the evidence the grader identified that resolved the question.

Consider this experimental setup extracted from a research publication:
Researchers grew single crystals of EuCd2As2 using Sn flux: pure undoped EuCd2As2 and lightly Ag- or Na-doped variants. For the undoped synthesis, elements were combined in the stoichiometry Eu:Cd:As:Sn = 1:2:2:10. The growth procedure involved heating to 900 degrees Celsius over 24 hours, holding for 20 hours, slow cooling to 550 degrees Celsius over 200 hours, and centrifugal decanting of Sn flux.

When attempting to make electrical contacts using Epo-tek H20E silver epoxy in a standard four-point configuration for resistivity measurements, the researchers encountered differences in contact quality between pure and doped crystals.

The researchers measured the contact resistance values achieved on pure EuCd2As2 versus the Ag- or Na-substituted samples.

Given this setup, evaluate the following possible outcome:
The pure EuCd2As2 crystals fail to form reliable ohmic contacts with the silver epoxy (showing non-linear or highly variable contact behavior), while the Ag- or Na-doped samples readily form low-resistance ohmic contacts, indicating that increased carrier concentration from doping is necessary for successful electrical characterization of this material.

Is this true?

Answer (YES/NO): NO